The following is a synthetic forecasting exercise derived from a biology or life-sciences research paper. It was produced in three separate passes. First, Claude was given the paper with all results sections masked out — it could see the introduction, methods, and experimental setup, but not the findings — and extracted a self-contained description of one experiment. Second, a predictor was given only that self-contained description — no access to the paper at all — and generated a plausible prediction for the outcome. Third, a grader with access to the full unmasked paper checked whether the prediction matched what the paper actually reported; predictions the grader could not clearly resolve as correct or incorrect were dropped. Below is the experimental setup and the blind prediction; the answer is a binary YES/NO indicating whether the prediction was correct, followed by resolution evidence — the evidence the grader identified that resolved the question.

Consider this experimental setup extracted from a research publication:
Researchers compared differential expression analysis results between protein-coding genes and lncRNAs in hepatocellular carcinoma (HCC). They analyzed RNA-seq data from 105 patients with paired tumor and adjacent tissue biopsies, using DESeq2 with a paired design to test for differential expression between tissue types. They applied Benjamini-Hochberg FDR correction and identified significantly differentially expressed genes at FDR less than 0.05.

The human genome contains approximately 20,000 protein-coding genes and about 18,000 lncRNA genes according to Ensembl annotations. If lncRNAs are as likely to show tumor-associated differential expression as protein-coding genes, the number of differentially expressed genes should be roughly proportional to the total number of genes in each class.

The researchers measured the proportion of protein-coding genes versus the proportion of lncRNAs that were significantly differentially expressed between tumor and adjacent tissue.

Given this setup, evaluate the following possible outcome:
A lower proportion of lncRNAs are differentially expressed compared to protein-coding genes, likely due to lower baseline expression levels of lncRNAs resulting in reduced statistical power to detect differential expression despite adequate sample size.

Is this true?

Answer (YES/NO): YES